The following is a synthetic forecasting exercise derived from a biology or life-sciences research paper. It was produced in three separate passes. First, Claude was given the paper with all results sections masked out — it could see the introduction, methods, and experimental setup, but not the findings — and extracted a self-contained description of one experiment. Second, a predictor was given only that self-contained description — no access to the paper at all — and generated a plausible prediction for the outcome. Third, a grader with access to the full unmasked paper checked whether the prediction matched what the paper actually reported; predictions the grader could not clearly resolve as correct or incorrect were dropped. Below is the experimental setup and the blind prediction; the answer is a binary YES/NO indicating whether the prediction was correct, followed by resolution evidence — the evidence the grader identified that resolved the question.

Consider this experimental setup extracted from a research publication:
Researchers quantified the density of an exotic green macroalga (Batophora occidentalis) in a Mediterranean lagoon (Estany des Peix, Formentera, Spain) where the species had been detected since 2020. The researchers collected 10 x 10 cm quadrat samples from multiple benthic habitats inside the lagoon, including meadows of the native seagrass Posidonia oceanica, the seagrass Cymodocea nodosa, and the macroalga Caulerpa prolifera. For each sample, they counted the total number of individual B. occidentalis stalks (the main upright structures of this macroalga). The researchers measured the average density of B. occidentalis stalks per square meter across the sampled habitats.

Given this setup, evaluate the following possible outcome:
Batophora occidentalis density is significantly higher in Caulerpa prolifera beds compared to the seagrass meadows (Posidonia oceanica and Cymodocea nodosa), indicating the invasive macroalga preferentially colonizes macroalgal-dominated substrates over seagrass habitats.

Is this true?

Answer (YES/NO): NO